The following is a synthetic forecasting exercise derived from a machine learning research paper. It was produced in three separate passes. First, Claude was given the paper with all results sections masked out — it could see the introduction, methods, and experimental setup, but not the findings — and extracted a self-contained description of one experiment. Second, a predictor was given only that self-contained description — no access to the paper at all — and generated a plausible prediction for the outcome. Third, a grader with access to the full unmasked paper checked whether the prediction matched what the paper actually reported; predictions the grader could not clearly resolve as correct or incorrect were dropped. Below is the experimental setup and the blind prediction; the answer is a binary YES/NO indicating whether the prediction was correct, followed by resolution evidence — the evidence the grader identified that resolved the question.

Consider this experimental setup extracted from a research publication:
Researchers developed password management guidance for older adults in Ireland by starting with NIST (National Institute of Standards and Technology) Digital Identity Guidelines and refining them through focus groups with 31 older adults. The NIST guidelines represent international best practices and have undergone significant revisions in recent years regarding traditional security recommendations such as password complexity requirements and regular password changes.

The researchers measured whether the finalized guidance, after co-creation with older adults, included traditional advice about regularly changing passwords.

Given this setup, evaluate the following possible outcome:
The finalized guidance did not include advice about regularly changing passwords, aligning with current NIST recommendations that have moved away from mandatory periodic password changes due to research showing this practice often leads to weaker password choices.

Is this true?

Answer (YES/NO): YES